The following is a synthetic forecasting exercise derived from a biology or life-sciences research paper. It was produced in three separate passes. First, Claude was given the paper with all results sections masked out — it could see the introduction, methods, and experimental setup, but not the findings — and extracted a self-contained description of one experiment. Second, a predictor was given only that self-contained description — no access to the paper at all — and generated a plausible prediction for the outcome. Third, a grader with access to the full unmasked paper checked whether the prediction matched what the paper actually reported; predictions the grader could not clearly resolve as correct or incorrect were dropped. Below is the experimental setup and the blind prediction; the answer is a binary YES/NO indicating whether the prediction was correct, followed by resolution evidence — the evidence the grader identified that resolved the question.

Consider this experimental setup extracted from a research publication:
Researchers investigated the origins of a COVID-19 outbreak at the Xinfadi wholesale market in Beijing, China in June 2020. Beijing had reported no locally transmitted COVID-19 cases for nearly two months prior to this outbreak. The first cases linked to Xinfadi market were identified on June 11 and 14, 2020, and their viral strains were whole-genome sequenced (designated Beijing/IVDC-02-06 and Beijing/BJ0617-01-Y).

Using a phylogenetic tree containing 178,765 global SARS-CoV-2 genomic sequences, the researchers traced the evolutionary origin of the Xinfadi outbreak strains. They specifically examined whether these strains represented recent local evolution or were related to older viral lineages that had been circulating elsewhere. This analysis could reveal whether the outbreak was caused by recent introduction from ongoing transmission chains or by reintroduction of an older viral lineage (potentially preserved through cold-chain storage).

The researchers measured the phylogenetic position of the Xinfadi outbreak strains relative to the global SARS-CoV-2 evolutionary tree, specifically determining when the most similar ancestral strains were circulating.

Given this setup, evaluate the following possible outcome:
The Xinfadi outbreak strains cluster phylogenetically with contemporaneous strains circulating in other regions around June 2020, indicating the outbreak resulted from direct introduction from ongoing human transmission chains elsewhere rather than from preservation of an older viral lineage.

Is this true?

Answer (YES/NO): NO